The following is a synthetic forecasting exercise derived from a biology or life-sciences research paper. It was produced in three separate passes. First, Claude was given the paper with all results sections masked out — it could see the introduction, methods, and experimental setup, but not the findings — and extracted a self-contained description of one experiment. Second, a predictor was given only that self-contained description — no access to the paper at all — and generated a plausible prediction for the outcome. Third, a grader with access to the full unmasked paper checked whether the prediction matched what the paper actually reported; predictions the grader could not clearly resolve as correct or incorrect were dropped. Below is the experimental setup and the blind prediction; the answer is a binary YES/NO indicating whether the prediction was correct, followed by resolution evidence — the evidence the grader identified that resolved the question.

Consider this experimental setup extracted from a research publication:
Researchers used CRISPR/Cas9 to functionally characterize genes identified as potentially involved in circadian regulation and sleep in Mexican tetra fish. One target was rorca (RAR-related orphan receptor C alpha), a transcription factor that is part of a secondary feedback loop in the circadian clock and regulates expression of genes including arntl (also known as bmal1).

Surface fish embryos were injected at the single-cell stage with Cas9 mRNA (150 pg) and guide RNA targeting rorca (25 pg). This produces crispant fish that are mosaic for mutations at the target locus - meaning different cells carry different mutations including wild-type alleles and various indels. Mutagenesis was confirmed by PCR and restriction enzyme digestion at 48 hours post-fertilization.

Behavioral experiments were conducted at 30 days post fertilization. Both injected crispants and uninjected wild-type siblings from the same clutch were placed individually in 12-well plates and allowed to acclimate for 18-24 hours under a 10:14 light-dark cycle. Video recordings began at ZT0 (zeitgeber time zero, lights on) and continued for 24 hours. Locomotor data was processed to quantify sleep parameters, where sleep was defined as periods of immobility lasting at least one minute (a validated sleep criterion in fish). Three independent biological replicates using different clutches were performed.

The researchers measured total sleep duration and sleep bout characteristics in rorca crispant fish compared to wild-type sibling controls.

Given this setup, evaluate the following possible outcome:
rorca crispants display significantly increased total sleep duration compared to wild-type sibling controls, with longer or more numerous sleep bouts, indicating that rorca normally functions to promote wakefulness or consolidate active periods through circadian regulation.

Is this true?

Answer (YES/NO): NO